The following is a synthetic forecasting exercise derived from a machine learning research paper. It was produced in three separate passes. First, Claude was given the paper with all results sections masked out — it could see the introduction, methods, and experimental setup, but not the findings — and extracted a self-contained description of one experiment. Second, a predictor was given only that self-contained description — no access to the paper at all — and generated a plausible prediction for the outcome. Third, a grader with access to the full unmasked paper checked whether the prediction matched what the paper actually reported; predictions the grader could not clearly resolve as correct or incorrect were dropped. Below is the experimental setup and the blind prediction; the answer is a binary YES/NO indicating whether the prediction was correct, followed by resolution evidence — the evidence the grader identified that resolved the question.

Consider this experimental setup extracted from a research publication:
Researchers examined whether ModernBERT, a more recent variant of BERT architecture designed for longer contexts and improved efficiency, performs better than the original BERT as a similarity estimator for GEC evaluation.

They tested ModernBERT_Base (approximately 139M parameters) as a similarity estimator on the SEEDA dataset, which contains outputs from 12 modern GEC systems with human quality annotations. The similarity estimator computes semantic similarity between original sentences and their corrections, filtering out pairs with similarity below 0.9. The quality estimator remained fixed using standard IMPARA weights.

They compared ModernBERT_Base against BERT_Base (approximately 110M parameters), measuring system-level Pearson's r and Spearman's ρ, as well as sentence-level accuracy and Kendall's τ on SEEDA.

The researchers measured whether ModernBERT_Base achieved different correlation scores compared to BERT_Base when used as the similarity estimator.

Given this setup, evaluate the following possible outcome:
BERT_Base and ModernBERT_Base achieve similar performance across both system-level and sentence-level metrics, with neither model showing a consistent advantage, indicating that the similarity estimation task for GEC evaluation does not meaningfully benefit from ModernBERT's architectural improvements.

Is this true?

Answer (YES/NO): YES